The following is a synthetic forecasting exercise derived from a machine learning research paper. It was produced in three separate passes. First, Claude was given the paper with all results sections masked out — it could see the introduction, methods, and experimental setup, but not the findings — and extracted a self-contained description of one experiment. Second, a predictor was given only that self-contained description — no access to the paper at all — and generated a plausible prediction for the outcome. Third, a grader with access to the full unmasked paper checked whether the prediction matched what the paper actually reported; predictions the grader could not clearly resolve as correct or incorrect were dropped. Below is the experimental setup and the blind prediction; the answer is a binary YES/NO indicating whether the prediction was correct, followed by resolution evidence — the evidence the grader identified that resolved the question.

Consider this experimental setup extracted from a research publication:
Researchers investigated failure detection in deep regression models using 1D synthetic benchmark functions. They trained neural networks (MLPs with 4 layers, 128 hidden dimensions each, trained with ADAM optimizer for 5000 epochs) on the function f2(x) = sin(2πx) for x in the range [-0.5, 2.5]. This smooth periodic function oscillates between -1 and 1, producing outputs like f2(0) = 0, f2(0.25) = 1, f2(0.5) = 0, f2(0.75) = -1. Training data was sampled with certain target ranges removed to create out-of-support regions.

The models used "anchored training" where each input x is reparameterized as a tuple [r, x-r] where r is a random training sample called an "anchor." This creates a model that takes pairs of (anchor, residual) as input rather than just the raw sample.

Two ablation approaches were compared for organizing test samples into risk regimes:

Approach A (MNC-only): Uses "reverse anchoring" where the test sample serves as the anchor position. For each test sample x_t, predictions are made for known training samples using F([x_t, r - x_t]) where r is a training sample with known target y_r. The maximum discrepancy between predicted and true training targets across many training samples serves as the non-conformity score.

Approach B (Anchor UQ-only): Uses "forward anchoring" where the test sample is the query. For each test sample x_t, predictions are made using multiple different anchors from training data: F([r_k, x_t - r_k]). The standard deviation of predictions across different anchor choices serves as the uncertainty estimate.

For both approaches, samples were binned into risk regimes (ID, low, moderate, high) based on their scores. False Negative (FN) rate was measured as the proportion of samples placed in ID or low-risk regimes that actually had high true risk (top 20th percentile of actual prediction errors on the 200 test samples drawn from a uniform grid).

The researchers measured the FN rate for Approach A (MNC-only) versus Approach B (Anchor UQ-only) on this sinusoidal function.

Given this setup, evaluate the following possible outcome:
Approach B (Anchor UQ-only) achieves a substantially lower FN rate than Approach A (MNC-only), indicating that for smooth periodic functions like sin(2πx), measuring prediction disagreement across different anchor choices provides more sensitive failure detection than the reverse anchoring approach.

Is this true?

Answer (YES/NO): NO